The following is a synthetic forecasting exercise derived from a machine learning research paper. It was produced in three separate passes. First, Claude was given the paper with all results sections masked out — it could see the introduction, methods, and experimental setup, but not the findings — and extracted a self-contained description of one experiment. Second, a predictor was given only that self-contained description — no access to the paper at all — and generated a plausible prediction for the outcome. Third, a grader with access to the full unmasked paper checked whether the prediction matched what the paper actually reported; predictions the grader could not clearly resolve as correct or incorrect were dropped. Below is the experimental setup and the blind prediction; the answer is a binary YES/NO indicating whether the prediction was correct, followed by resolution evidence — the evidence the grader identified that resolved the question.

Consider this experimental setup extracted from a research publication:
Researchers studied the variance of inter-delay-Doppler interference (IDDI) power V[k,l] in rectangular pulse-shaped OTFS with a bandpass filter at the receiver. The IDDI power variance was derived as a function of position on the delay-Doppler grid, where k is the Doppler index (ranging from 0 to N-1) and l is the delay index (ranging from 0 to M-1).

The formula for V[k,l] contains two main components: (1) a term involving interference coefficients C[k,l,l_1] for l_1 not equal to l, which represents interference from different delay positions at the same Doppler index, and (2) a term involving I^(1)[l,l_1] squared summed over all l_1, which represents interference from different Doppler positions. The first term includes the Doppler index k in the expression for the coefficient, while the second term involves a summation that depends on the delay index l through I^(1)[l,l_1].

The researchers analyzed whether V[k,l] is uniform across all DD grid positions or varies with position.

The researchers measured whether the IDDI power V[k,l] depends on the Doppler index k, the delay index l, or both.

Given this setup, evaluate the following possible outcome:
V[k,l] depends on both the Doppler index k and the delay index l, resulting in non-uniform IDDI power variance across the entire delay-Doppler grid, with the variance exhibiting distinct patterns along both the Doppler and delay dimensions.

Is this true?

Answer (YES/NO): YES